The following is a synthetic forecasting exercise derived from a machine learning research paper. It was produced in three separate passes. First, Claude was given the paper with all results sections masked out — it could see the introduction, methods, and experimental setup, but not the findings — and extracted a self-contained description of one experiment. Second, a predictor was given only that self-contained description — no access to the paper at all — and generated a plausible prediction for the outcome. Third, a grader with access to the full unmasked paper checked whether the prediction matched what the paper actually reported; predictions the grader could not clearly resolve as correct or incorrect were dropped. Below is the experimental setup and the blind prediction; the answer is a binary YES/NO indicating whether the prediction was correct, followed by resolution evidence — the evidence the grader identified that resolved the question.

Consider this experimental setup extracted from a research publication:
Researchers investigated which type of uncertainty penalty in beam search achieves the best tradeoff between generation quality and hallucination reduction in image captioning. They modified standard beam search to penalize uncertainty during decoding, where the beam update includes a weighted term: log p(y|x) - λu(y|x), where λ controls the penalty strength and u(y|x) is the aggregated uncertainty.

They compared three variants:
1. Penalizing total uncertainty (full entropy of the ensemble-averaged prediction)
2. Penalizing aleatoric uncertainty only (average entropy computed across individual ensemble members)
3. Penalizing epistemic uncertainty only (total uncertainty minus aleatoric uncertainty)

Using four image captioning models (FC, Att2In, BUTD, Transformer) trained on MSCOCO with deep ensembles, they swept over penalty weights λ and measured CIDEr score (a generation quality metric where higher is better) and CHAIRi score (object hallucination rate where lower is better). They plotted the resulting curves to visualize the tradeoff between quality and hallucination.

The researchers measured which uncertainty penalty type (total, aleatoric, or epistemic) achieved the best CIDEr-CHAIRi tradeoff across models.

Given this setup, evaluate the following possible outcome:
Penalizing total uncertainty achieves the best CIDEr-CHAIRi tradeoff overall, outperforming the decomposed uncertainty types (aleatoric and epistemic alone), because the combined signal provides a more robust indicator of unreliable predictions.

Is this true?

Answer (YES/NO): NO